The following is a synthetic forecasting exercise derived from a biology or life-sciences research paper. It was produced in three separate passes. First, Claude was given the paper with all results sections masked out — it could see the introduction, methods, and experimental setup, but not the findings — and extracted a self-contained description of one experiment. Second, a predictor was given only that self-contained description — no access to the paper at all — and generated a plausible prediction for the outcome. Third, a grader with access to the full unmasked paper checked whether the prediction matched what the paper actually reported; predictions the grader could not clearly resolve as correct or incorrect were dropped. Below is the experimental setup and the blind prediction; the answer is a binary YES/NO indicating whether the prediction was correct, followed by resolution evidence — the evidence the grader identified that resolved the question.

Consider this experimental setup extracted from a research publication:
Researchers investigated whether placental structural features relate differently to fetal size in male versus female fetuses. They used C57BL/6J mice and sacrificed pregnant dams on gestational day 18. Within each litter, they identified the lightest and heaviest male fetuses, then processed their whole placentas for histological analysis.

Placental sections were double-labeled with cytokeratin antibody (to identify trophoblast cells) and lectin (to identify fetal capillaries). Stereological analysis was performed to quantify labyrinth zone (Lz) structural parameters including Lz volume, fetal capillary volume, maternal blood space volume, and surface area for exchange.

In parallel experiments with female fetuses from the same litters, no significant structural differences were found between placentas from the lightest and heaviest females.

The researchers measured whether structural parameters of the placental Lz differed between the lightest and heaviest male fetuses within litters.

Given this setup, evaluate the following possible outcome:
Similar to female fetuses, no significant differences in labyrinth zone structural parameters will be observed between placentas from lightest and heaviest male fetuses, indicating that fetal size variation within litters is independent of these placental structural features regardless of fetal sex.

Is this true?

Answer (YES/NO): NO